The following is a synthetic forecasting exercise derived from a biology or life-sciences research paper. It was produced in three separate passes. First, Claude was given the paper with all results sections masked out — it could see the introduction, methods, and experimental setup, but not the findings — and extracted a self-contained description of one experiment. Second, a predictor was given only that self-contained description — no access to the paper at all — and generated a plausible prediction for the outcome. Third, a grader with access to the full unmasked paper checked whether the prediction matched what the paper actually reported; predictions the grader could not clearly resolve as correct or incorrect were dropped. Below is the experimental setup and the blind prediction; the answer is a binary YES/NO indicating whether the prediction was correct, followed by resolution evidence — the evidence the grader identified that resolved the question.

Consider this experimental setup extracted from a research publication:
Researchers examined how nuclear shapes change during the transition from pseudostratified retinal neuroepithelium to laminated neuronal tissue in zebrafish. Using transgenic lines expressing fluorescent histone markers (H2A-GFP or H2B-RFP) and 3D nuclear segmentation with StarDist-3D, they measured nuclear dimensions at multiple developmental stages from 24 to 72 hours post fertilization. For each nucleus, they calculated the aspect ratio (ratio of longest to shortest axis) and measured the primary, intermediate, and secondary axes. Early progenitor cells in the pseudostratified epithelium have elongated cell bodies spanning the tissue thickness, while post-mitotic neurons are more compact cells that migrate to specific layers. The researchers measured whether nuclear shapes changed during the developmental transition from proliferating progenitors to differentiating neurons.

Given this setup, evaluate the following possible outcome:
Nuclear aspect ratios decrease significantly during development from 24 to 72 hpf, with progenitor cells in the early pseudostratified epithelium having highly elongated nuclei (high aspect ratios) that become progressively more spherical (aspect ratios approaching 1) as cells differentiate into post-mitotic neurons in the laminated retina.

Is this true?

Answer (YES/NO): NO